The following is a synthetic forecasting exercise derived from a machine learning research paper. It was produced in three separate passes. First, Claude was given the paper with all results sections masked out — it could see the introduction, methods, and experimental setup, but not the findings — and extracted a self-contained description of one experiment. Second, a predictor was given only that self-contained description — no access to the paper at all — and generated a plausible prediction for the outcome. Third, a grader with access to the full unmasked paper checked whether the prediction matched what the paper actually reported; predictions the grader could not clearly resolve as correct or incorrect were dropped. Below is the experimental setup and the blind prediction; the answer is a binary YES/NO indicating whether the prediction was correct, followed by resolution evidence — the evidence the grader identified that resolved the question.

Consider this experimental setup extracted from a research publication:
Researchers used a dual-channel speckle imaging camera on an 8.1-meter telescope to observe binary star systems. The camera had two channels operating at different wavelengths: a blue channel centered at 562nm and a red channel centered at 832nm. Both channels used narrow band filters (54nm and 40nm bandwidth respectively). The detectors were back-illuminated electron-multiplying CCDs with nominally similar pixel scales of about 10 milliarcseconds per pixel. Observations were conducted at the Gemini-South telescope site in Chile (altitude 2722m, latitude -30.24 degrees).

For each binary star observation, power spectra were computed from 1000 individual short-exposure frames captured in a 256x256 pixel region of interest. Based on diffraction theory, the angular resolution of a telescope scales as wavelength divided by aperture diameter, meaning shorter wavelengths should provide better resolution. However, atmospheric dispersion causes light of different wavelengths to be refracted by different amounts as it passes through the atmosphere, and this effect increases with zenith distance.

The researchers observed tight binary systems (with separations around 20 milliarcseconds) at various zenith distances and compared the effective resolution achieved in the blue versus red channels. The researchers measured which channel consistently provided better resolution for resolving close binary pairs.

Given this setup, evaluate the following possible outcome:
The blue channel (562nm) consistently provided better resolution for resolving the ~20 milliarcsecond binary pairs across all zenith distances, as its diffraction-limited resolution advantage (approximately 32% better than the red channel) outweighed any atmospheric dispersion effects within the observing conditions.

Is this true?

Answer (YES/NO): NO